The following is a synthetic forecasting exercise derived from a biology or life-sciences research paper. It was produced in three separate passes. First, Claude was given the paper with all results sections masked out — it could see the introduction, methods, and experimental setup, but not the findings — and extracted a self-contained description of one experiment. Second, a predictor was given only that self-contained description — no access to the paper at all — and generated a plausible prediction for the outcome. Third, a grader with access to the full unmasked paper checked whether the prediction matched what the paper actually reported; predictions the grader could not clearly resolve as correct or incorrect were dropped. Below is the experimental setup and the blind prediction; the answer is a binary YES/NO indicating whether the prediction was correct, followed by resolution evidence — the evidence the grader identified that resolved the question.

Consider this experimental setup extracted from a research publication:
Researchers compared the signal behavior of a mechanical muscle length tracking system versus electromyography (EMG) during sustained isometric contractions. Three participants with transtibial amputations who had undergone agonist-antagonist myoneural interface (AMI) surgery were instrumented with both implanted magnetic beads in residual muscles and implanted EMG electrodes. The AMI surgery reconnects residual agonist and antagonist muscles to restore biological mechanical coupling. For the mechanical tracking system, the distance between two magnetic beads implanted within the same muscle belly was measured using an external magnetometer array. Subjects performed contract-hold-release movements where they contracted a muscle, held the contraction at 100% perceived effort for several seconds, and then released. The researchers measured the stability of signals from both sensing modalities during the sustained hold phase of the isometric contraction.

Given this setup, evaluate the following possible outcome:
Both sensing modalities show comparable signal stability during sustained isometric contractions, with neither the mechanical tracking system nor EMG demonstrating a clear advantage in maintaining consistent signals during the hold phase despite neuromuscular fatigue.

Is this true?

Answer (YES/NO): NO